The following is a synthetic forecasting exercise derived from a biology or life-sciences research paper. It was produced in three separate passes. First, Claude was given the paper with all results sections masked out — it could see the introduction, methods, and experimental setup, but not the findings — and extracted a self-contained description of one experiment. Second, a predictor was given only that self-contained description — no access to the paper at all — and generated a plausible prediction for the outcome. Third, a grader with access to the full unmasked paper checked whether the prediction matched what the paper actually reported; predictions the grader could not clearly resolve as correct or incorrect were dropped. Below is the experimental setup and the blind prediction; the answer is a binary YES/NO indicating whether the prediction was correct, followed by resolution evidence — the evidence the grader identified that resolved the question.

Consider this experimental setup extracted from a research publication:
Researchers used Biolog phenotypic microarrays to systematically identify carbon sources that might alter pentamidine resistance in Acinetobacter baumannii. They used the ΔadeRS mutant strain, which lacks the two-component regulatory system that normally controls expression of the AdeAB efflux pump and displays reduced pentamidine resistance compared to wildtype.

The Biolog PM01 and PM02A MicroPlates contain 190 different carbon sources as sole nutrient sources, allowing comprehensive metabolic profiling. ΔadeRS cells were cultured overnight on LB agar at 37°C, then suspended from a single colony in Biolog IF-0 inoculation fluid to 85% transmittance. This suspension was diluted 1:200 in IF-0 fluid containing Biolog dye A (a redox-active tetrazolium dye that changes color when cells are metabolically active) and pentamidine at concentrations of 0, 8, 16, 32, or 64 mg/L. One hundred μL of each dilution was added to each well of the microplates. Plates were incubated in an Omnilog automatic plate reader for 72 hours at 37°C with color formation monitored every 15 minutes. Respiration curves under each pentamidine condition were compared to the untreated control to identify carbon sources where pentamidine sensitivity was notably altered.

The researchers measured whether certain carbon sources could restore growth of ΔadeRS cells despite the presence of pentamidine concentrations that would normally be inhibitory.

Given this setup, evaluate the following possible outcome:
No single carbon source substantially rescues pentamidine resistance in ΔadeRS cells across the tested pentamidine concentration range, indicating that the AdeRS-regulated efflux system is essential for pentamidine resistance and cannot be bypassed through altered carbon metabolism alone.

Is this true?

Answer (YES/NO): NO